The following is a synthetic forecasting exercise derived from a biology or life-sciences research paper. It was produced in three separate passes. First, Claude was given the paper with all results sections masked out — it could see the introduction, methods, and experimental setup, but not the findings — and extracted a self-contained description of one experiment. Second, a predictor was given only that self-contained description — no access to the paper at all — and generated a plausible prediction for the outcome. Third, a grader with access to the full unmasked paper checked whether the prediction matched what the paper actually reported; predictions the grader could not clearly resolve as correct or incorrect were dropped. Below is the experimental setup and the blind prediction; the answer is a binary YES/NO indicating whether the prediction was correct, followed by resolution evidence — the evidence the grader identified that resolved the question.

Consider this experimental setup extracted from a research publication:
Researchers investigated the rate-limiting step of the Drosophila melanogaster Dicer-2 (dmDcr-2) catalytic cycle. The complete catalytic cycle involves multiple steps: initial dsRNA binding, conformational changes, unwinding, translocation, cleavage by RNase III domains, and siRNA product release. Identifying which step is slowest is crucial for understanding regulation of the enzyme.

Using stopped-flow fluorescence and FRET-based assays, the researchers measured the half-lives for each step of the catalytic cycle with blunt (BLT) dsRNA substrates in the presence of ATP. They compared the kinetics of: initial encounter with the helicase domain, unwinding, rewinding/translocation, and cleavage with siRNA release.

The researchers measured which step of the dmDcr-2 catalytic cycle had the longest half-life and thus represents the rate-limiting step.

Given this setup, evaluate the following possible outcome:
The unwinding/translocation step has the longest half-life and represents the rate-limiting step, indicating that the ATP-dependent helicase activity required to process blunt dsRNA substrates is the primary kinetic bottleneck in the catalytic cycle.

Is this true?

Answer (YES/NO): NO